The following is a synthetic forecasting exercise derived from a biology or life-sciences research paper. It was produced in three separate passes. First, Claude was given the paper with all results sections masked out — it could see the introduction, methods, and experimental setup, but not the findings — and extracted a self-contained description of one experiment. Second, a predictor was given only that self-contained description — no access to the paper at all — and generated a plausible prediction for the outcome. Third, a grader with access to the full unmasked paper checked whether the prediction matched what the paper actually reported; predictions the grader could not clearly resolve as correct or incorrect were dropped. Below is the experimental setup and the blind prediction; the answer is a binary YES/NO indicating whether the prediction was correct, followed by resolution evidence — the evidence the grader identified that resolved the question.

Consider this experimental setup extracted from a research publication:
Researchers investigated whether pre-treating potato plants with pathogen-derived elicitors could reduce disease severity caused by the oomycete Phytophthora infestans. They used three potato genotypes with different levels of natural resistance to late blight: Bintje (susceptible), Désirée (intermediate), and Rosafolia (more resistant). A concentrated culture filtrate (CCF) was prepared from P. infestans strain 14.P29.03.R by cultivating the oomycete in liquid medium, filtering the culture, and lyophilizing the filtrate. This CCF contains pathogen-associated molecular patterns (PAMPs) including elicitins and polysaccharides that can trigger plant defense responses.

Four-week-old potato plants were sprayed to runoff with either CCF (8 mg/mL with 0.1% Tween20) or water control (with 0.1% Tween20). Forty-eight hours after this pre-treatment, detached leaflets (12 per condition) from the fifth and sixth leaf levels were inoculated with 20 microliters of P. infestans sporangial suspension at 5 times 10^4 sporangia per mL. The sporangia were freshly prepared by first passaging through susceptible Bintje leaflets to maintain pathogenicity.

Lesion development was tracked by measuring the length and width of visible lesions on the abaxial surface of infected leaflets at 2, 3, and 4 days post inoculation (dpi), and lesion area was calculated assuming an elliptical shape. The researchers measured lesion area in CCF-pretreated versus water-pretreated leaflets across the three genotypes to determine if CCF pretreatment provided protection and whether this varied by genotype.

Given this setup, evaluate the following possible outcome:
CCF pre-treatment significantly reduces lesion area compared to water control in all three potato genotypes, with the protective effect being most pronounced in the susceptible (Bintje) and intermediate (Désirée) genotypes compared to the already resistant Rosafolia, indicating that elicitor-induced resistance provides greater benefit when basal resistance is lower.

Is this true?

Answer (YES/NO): NO